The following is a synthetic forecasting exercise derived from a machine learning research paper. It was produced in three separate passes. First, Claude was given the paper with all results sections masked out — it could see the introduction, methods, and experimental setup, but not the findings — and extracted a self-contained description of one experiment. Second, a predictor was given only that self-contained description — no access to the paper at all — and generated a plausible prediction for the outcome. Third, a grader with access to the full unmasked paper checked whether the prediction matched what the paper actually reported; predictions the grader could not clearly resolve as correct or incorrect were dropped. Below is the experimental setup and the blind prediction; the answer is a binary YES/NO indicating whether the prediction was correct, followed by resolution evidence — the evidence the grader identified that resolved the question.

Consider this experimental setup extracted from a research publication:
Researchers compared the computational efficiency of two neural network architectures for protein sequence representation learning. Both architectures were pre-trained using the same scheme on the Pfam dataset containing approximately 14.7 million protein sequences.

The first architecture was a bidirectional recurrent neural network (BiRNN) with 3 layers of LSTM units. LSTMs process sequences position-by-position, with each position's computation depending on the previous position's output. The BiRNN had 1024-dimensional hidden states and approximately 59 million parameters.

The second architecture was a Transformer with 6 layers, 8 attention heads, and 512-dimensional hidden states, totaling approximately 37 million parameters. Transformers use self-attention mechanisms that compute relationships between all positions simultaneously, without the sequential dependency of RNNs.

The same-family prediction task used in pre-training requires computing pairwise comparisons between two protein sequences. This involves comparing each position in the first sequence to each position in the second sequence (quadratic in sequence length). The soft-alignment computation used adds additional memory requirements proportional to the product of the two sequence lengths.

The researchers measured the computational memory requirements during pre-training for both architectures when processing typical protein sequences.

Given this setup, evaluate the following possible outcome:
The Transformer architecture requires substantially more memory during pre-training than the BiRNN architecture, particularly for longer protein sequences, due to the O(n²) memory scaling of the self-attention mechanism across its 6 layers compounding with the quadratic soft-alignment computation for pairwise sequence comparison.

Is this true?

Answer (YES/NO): YES